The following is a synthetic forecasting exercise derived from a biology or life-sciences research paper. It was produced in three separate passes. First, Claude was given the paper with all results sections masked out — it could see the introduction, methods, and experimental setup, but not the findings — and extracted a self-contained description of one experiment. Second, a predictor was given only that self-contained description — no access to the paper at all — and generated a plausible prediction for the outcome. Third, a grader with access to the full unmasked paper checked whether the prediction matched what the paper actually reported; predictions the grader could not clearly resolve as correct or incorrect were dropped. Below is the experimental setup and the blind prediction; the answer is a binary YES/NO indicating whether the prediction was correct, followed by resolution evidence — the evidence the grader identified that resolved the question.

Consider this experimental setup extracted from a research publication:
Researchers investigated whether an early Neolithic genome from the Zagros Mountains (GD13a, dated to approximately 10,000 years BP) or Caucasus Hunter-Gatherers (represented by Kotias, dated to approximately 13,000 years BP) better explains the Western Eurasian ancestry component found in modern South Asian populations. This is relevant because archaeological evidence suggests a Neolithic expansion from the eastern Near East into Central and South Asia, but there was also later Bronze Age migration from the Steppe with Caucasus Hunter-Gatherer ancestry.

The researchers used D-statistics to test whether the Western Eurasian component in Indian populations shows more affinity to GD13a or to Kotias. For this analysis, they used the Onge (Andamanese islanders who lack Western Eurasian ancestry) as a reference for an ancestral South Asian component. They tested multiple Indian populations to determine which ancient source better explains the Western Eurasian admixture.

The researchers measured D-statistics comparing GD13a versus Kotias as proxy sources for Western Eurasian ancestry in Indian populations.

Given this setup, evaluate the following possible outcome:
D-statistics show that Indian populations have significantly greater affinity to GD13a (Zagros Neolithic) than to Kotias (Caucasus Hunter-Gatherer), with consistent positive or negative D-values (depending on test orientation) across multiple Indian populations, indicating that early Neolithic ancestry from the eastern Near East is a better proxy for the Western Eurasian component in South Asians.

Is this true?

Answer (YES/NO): NO